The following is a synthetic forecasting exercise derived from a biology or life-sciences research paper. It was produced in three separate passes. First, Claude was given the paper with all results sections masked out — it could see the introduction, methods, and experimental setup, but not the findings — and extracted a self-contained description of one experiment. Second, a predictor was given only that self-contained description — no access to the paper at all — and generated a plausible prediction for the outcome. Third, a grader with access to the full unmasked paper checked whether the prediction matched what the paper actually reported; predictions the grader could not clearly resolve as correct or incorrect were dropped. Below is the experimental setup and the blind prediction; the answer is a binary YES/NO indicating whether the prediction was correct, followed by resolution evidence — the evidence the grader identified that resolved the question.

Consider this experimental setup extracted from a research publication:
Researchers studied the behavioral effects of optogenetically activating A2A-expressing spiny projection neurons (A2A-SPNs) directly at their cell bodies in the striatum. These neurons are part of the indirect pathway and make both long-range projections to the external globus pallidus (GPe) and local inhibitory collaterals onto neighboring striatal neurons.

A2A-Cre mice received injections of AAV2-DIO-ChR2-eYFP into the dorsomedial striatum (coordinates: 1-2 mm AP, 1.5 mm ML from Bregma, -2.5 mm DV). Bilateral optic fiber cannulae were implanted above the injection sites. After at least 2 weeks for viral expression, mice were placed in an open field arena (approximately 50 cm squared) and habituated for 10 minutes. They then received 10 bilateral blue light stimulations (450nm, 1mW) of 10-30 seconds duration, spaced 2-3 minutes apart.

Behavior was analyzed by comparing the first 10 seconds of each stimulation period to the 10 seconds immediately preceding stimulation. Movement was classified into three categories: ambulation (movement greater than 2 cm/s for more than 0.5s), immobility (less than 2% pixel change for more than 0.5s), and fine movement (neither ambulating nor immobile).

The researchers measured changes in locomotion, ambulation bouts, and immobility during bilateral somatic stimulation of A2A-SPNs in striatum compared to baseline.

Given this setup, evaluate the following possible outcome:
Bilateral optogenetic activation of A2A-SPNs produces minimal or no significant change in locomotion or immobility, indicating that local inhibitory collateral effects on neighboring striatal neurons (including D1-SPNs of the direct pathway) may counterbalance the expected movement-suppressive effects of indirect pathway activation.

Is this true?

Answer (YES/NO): NO